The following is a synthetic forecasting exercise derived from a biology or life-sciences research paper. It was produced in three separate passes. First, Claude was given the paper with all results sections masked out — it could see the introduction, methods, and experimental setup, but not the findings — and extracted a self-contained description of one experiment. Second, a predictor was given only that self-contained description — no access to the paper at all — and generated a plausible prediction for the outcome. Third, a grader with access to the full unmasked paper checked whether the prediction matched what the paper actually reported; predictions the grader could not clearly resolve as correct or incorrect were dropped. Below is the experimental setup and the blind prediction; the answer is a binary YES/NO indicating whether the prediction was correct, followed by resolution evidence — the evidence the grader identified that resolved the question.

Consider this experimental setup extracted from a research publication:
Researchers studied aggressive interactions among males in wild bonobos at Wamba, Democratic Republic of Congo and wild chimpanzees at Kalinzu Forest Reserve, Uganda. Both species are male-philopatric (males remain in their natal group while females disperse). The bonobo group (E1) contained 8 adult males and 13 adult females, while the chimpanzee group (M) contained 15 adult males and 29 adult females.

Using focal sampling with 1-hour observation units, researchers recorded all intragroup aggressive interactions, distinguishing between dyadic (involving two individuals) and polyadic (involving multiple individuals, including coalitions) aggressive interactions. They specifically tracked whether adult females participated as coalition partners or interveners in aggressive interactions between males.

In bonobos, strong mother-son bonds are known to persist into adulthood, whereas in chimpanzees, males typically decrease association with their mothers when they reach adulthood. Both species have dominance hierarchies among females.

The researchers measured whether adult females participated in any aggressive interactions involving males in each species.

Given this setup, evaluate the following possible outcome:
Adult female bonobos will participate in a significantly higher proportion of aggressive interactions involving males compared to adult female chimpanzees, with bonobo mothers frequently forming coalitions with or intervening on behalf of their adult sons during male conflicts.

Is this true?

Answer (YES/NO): YES